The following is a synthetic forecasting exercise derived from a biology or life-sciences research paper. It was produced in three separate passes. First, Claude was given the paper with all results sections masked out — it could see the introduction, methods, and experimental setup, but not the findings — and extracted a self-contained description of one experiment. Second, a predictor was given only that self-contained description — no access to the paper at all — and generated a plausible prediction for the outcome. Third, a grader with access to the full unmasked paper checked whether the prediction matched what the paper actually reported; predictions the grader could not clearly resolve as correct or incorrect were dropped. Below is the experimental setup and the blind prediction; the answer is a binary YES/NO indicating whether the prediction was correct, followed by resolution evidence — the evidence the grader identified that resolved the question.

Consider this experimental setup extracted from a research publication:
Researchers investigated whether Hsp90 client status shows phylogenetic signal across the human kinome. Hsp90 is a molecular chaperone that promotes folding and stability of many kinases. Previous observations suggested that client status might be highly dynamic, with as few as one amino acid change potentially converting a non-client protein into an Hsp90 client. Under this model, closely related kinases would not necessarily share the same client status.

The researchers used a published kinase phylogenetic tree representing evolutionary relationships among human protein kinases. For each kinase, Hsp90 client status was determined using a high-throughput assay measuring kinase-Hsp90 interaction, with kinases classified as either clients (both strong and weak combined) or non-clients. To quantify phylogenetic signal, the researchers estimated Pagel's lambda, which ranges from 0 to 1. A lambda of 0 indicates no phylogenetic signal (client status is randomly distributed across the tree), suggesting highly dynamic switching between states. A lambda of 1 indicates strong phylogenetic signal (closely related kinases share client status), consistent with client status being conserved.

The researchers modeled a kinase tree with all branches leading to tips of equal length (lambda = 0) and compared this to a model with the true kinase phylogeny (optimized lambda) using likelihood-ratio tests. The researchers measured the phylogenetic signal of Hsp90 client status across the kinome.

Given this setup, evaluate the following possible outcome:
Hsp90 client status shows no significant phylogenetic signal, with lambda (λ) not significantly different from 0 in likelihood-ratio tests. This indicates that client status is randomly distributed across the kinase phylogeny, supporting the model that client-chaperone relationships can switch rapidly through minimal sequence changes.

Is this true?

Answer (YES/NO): NO